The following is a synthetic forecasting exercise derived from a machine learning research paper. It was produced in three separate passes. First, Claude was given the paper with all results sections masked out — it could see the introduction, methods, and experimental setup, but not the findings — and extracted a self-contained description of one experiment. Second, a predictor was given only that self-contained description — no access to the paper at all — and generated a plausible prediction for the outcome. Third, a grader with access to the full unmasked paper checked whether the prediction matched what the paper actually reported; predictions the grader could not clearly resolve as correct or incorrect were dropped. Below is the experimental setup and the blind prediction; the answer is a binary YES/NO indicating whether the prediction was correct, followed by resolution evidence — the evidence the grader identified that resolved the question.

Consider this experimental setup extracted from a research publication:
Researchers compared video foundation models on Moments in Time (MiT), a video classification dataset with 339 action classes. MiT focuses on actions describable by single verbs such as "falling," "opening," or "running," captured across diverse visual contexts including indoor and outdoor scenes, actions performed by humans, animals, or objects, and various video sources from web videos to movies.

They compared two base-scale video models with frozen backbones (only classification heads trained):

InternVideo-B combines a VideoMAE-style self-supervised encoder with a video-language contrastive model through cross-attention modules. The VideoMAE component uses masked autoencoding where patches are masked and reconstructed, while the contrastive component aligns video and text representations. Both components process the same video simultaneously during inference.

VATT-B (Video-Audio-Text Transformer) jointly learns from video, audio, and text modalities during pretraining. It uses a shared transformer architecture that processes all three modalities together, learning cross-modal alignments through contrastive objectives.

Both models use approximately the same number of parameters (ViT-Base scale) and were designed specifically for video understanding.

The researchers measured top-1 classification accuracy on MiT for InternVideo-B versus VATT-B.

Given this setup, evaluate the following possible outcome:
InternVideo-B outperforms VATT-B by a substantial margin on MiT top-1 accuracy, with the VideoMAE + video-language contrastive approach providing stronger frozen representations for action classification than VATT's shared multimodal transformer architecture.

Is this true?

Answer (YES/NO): NO